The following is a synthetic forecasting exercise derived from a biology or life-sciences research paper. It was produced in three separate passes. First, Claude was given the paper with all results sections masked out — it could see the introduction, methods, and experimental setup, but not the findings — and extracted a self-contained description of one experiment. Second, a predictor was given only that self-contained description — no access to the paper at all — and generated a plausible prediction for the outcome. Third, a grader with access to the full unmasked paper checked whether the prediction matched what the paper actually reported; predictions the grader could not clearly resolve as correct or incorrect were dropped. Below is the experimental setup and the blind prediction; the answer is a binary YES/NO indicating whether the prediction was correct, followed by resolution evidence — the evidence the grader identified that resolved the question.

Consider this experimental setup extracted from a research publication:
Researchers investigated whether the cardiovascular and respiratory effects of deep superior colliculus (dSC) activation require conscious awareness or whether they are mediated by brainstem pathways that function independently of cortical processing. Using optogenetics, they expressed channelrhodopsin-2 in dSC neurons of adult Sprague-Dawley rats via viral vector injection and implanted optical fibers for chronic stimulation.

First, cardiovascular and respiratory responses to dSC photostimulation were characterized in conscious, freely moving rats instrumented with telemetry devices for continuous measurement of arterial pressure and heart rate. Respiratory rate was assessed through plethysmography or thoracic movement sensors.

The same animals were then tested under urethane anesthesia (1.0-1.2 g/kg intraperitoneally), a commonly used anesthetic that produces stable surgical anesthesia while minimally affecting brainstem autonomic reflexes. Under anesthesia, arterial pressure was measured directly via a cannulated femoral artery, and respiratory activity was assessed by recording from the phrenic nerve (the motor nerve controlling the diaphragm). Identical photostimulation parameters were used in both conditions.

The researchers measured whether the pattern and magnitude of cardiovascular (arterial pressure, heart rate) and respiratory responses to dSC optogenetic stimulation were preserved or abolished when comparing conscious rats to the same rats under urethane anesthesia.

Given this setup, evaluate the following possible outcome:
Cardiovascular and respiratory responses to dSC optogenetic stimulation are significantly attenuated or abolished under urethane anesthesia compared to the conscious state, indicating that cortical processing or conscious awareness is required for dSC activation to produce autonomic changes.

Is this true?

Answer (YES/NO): NO